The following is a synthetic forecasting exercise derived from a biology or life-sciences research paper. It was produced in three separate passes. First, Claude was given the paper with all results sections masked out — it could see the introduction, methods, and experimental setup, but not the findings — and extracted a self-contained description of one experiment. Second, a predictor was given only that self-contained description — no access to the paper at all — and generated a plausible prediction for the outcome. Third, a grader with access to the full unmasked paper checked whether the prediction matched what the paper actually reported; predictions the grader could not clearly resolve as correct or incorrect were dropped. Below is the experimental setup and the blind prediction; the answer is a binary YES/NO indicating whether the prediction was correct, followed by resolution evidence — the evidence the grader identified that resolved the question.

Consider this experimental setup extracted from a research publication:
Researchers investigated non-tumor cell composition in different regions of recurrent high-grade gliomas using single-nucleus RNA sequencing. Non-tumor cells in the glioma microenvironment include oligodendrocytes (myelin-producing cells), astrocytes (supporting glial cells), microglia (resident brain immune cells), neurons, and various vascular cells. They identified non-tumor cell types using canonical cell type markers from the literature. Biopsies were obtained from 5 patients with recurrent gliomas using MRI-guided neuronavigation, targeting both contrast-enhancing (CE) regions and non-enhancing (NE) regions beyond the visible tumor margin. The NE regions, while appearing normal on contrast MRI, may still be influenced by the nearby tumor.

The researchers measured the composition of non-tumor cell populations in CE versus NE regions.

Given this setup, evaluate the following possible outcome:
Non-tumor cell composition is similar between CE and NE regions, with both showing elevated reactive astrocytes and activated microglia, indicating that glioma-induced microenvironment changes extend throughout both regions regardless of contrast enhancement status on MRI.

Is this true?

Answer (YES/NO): NO